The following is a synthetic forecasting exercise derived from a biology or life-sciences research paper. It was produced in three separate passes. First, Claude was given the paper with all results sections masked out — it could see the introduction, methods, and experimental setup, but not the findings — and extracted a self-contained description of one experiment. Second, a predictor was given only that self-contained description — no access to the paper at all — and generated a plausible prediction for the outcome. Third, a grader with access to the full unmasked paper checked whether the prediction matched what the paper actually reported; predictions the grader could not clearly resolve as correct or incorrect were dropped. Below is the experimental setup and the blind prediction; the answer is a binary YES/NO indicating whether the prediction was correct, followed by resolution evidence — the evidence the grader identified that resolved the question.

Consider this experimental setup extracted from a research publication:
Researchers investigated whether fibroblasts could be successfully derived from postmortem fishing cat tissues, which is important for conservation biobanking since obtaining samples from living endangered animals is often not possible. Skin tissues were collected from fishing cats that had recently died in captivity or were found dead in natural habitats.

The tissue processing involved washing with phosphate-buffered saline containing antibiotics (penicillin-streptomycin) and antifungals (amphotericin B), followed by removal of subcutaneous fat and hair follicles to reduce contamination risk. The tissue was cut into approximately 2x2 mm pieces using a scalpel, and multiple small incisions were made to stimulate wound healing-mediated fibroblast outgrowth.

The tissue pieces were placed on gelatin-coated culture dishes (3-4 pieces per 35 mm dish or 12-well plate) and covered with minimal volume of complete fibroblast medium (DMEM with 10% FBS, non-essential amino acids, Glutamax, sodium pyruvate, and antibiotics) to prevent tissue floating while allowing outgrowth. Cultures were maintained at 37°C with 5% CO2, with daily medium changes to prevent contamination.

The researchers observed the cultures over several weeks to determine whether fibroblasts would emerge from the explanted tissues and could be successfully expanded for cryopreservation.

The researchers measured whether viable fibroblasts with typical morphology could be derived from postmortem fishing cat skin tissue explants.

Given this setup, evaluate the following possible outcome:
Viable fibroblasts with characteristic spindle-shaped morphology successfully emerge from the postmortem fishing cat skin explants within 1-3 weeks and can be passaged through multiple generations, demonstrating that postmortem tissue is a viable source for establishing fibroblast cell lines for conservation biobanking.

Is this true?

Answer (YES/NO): NO